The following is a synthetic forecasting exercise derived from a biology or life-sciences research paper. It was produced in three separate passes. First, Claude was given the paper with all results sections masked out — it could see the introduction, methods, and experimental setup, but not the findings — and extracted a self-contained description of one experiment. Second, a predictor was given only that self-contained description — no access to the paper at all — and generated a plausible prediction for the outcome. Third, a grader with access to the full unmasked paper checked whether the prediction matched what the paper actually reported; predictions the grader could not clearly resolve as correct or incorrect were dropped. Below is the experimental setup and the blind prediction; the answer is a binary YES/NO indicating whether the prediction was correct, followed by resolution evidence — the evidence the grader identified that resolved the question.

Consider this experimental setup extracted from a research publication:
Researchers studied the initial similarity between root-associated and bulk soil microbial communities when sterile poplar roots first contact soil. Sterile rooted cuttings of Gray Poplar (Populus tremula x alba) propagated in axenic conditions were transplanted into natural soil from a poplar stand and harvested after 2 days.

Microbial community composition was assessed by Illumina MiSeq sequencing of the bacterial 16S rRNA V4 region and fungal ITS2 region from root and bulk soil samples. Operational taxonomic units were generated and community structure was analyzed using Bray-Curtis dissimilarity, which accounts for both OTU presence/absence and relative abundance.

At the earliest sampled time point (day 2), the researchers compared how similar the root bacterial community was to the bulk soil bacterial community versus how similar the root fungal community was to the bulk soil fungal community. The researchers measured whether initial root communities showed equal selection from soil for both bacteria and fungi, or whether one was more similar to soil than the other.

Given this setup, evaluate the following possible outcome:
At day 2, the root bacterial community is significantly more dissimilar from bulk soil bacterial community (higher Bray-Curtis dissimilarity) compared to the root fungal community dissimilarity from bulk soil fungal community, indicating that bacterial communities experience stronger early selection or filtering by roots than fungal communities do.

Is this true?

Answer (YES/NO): YES